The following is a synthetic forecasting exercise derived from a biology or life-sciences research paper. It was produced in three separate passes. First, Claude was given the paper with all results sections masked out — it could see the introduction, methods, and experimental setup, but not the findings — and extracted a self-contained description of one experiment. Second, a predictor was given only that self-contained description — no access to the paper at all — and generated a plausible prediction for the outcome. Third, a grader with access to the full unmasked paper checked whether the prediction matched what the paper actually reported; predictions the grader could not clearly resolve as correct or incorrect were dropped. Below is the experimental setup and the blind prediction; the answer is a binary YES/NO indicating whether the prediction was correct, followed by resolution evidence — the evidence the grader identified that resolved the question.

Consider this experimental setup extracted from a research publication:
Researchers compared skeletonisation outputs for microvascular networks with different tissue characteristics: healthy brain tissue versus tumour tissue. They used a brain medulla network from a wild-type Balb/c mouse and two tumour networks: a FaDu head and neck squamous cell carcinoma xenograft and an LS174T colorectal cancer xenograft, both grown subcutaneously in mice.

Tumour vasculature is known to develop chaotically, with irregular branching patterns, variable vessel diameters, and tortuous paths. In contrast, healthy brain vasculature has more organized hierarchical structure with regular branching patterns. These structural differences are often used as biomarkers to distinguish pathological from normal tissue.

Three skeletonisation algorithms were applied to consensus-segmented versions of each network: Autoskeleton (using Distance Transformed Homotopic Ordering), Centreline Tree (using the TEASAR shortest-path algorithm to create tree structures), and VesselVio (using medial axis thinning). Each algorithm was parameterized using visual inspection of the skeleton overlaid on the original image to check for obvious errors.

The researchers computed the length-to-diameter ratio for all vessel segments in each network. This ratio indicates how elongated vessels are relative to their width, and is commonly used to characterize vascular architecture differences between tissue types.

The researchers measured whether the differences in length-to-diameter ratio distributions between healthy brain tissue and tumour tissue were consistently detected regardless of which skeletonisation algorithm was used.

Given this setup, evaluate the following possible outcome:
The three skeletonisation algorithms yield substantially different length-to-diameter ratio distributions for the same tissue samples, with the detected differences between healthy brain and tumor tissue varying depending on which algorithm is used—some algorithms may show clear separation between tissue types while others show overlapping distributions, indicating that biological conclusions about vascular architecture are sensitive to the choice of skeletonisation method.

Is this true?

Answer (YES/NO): YES